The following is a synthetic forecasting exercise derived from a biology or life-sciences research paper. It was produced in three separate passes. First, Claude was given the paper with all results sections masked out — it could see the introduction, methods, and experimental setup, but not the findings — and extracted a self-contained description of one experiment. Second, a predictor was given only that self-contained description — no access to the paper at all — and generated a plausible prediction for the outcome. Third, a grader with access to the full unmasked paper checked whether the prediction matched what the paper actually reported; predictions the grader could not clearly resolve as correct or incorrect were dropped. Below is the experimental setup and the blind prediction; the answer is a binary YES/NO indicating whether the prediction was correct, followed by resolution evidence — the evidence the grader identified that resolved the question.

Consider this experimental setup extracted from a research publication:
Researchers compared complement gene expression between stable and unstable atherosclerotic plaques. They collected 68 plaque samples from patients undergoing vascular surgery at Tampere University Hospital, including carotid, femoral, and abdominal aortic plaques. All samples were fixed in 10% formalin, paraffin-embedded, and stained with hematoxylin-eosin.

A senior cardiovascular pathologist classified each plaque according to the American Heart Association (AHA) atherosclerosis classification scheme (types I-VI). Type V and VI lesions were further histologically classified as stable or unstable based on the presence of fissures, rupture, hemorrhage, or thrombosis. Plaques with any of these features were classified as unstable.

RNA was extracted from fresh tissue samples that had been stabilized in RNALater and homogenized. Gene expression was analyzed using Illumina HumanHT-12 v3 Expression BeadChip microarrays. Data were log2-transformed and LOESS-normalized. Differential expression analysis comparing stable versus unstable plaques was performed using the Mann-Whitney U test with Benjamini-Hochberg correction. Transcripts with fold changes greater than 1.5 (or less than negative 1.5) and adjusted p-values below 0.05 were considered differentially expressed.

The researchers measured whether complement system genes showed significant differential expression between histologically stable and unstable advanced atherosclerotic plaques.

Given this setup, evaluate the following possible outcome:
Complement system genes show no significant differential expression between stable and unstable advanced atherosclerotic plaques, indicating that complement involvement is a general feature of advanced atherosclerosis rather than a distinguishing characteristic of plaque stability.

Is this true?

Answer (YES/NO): YES